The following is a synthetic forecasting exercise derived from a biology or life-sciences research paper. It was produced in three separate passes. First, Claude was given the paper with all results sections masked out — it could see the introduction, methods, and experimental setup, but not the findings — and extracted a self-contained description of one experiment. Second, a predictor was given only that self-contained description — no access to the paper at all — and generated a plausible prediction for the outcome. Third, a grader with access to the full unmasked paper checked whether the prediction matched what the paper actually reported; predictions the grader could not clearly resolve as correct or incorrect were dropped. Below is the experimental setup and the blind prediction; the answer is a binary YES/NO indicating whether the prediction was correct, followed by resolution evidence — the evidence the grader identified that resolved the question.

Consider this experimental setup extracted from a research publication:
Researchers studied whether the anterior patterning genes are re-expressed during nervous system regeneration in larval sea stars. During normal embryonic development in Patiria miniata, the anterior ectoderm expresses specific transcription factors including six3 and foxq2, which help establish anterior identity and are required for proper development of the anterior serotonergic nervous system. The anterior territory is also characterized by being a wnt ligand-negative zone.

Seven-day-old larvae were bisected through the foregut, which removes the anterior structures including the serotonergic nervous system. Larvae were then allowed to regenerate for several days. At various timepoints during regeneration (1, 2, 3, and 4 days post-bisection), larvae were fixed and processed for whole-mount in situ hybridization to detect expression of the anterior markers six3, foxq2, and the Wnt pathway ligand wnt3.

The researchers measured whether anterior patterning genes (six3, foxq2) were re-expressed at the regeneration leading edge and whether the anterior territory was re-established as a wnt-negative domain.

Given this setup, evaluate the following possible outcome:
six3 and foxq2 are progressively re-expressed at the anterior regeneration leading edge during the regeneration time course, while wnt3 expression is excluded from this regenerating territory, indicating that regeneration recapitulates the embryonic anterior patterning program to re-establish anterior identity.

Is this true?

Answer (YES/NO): YES